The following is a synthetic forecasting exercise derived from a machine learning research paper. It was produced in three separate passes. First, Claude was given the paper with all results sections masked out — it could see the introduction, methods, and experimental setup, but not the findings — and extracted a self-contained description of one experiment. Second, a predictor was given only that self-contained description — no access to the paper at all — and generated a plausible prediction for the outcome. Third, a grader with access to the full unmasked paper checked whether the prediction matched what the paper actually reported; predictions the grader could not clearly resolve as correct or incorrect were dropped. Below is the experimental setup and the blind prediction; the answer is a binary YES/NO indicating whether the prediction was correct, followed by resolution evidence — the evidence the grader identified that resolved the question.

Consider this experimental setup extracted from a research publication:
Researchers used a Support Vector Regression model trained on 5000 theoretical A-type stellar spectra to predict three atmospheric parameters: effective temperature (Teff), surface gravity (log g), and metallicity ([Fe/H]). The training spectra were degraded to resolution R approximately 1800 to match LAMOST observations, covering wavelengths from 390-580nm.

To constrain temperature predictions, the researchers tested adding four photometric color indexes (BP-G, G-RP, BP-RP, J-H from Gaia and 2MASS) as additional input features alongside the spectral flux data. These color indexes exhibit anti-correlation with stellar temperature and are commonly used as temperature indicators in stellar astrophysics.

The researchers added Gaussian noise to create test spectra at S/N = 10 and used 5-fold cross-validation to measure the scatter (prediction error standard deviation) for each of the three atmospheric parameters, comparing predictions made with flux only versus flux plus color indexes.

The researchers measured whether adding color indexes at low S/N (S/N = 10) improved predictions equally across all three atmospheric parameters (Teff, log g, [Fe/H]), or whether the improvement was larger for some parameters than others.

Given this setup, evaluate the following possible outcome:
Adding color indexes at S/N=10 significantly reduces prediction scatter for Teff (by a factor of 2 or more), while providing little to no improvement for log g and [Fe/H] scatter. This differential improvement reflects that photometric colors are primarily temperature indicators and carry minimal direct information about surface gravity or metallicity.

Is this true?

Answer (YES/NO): NO